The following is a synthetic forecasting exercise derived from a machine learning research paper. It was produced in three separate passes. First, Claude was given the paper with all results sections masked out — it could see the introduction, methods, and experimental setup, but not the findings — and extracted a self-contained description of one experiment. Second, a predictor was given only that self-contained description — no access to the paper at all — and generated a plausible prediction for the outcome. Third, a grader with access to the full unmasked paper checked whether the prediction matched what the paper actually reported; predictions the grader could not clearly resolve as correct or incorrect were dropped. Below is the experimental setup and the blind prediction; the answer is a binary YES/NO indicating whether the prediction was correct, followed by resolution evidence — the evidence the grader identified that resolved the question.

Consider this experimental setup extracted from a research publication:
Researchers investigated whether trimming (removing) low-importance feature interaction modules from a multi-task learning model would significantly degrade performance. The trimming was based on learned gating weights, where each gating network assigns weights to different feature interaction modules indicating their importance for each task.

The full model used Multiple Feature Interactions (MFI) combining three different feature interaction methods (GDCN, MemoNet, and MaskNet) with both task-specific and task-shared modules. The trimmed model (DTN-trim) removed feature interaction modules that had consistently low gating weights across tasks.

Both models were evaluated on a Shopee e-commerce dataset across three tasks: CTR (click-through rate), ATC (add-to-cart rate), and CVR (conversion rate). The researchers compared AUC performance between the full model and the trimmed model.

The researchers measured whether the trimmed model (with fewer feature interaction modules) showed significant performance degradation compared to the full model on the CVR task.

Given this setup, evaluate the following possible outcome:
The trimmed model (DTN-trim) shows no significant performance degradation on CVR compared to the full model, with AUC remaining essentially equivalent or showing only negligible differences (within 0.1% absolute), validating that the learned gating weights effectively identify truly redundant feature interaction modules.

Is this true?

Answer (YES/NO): YES